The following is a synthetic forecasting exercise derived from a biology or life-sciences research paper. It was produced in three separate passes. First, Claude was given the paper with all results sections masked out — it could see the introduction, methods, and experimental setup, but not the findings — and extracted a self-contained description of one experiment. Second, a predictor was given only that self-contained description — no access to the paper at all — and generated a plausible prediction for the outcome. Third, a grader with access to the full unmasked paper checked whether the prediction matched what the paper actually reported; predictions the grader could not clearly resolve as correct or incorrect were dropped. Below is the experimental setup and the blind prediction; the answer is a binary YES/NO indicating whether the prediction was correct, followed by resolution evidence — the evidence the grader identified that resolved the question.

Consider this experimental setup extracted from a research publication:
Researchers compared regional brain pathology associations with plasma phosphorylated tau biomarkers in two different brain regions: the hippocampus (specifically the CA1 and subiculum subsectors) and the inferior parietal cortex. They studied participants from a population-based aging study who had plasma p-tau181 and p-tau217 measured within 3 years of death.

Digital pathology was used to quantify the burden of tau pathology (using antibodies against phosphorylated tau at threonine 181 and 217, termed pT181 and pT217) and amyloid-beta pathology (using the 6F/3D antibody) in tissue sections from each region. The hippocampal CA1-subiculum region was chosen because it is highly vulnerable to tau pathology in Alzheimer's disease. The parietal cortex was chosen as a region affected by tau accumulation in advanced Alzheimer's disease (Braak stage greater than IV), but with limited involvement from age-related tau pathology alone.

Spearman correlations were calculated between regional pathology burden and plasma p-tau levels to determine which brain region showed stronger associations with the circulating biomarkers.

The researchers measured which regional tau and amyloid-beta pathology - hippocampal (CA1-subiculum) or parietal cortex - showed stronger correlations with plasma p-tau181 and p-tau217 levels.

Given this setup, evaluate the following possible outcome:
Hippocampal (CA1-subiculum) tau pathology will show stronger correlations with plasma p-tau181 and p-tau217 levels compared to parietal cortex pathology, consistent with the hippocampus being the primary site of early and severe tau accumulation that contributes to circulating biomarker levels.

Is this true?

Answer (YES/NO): NO